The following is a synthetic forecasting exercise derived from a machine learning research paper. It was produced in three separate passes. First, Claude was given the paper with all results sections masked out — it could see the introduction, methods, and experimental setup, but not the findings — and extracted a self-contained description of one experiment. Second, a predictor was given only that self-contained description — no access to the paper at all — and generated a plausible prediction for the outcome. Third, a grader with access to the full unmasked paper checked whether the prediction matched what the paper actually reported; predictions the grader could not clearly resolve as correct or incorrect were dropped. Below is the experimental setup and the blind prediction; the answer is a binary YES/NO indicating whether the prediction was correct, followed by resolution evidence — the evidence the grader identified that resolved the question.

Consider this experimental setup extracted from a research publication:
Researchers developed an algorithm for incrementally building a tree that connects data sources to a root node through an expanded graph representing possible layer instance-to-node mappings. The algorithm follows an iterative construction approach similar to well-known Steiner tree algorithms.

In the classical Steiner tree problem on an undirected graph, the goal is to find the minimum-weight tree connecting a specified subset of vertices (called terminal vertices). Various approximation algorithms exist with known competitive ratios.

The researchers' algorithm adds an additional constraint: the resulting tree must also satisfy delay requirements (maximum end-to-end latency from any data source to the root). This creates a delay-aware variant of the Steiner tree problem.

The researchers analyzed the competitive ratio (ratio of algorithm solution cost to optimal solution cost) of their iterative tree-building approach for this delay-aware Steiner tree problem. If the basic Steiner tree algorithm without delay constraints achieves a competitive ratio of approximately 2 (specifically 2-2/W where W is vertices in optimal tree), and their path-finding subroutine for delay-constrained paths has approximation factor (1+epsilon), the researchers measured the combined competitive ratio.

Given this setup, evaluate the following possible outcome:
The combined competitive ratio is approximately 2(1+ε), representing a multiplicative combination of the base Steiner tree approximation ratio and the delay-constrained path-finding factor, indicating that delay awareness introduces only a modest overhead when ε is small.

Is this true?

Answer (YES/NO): YES